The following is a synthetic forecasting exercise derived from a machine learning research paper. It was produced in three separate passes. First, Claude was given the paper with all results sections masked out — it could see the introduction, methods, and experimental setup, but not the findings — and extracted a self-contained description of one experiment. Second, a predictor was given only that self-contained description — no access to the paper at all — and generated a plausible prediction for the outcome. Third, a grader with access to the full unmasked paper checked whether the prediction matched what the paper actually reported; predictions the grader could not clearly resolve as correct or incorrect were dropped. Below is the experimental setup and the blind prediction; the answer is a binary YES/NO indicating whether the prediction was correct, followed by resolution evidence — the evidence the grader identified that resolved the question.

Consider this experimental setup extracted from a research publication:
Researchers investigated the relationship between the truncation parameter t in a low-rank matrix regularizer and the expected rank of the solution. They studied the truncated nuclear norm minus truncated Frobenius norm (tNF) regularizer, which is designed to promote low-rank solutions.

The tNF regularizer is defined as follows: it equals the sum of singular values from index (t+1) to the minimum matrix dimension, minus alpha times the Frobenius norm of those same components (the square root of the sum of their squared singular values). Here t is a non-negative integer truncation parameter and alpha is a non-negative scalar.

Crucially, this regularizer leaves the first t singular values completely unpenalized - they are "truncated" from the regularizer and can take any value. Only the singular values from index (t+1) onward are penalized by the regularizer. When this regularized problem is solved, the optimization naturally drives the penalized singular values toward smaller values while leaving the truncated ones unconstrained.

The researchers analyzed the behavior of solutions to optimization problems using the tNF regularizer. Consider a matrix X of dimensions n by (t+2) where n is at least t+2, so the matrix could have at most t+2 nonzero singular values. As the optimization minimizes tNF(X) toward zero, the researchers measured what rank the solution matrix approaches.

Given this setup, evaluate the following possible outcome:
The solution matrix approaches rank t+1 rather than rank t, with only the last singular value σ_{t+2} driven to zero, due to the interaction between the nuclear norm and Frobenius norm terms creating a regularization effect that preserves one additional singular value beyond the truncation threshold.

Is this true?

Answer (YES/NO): YES